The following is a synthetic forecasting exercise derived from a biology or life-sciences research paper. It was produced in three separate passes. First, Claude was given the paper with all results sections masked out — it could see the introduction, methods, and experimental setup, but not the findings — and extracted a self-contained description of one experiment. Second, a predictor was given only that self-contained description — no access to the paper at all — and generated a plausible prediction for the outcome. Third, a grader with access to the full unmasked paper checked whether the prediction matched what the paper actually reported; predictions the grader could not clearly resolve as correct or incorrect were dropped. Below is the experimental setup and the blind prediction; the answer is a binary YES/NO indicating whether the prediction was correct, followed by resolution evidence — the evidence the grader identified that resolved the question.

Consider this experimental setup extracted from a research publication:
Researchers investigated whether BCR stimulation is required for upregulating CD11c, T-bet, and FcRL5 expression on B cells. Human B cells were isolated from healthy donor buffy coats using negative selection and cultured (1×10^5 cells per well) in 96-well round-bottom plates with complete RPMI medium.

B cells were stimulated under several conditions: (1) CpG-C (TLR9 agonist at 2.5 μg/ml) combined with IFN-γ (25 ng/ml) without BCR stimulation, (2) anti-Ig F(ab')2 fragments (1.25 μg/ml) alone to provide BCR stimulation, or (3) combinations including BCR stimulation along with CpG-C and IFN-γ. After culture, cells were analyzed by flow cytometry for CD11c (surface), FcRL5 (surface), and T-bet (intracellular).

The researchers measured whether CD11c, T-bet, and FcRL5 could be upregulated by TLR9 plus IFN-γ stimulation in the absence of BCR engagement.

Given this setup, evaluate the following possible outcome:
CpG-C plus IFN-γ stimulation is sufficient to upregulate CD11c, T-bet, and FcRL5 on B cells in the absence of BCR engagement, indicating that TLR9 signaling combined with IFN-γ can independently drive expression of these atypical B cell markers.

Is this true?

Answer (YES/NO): NO